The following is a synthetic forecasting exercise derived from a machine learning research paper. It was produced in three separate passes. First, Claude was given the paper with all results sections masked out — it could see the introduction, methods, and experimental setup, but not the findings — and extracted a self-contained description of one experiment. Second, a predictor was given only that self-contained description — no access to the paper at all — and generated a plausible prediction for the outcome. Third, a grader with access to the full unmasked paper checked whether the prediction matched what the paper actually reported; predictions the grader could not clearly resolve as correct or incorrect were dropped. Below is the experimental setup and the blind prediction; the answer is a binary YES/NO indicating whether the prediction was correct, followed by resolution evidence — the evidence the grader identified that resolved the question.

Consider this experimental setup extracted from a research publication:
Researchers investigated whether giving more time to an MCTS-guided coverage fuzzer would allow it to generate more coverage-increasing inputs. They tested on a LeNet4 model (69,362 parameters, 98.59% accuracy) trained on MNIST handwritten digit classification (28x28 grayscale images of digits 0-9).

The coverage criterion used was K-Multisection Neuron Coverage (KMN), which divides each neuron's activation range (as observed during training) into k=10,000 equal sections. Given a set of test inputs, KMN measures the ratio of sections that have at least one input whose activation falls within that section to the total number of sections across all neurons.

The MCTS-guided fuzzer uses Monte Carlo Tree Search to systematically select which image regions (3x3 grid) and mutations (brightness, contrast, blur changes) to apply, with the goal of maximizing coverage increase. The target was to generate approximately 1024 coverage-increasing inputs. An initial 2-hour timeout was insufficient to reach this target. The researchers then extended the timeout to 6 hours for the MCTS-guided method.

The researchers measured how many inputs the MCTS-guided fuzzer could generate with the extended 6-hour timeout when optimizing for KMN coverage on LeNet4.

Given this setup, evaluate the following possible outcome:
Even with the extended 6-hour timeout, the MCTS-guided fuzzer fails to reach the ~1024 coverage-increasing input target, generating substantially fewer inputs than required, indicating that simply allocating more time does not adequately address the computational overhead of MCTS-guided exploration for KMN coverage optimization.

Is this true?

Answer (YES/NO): NO